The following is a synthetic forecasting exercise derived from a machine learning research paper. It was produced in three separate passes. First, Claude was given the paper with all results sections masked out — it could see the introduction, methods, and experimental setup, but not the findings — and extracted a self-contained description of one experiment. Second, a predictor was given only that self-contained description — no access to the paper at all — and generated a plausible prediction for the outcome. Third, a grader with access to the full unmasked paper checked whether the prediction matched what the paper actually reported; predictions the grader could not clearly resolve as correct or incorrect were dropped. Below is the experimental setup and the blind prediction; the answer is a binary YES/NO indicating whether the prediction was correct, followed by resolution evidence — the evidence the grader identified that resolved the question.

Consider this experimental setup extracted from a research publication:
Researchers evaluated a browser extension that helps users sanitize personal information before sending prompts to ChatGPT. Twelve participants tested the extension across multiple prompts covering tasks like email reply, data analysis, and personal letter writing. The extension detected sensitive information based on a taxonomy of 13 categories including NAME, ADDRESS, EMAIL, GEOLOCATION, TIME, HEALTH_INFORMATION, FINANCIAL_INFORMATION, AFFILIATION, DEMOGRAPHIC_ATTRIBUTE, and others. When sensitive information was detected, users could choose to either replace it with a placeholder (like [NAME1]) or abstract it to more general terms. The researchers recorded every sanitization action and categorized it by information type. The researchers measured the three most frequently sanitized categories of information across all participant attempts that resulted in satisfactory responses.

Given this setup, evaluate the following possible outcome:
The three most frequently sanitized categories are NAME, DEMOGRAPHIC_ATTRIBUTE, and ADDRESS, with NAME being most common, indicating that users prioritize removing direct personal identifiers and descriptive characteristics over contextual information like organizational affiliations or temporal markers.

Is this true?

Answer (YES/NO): NO